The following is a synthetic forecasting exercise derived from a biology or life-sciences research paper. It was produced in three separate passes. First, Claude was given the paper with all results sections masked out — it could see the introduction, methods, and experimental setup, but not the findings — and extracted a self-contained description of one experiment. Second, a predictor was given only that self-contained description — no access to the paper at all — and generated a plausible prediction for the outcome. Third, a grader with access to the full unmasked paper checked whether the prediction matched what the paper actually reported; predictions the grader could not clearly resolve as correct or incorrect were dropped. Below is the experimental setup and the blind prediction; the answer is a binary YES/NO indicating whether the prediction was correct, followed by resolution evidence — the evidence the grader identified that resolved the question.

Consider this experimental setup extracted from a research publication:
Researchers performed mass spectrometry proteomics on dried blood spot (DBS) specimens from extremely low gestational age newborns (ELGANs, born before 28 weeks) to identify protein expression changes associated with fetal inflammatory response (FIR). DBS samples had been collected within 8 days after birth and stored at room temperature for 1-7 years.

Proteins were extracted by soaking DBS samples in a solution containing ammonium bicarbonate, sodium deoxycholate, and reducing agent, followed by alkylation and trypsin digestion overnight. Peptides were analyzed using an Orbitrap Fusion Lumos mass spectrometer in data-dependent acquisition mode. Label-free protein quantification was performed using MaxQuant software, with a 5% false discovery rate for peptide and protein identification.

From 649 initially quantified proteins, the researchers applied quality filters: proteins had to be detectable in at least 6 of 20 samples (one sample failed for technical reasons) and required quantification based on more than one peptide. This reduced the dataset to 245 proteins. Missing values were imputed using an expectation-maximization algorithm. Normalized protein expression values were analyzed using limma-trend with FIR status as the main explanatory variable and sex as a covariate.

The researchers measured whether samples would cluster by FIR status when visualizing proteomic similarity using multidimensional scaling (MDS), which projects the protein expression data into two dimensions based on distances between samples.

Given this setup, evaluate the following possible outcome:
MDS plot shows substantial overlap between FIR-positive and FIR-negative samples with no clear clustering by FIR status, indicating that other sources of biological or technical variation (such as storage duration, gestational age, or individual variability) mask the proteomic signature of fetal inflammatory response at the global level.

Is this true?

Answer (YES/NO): NO